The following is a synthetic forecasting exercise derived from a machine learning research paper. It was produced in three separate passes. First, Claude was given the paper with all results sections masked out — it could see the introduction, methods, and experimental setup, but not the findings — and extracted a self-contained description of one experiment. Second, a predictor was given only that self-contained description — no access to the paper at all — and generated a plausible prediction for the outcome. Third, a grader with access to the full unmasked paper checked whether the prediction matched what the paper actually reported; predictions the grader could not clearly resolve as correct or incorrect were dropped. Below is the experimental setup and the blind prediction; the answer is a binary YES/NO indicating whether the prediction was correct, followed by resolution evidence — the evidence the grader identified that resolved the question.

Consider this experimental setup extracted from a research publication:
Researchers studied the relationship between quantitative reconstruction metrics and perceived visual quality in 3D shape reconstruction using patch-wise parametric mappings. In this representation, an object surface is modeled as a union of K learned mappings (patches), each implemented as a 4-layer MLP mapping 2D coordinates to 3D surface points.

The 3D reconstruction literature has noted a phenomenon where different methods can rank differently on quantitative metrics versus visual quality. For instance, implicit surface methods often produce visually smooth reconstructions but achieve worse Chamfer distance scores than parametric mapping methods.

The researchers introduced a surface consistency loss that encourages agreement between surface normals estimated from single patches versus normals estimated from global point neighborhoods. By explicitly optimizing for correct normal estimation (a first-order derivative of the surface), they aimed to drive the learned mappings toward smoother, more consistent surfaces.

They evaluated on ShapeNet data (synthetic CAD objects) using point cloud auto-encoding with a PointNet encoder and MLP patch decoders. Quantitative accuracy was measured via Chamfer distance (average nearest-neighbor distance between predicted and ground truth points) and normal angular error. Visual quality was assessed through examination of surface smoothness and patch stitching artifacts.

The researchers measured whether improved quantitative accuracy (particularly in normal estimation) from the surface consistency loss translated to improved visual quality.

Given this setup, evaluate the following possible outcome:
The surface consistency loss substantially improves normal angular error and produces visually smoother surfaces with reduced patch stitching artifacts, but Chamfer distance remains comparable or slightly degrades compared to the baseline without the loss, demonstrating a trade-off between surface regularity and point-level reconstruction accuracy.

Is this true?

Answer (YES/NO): NO